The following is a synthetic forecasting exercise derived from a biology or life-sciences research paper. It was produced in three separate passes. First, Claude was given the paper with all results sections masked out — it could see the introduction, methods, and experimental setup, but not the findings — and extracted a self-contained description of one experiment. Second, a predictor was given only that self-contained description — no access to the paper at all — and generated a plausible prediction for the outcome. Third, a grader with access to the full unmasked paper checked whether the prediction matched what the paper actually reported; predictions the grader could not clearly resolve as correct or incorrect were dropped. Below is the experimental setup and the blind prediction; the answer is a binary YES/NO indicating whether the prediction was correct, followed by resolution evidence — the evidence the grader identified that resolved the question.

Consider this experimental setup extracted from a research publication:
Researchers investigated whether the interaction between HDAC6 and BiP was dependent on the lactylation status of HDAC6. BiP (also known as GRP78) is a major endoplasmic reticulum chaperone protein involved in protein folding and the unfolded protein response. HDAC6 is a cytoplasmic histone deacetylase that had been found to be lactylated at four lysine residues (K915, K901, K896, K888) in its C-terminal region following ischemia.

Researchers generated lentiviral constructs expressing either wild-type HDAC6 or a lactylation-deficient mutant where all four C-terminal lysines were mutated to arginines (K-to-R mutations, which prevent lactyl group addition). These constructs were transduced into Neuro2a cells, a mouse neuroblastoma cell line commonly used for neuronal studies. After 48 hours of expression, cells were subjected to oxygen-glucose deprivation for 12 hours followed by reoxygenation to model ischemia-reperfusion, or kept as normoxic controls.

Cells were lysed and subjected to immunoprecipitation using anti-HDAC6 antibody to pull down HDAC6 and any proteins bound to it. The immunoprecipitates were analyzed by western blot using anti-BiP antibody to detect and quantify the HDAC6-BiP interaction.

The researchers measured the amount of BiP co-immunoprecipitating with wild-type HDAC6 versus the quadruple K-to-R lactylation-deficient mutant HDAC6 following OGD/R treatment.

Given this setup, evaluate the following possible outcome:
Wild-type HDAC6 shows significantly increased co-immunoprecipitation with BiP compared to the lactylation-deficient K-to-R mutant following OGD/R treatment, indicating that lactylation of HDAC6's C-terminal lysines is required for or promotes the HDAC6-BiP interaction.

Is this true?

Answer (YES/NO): NO